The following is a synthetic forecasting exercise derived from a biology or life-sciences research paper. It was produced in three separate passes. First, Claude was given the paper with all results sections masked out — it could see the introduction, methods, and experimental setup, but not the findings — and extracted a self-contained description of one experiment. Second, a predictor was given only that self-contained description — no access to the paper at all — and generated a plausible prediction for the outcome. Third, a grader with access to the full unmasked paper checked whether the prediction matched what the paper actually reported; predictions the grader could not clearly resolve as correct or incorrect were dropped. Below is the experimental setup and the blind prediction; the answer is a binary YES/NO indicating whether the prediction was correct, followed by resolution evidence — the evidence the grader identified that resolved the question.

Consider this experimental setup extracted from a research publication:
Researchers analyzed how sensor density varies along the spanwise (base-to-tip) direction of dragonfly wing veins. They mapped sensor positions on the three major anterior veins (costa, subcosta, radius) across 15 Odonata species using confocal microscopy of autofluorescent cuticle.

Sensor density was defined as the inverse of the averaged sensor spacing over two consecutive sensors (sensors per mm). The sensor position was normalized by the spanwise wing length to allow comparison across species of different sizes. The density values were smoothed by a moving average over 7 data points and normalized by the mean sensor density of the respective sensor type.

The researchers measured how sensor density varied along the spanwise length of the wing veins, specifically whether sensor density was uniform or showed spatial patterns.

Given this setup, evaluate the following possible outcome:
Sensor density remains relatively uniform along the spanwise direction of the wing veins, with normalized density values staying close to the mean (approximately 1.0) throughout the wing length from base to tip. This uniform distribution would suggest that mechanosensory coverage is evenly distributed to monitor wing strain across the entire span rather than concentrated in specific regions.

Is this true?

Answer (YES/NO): NO